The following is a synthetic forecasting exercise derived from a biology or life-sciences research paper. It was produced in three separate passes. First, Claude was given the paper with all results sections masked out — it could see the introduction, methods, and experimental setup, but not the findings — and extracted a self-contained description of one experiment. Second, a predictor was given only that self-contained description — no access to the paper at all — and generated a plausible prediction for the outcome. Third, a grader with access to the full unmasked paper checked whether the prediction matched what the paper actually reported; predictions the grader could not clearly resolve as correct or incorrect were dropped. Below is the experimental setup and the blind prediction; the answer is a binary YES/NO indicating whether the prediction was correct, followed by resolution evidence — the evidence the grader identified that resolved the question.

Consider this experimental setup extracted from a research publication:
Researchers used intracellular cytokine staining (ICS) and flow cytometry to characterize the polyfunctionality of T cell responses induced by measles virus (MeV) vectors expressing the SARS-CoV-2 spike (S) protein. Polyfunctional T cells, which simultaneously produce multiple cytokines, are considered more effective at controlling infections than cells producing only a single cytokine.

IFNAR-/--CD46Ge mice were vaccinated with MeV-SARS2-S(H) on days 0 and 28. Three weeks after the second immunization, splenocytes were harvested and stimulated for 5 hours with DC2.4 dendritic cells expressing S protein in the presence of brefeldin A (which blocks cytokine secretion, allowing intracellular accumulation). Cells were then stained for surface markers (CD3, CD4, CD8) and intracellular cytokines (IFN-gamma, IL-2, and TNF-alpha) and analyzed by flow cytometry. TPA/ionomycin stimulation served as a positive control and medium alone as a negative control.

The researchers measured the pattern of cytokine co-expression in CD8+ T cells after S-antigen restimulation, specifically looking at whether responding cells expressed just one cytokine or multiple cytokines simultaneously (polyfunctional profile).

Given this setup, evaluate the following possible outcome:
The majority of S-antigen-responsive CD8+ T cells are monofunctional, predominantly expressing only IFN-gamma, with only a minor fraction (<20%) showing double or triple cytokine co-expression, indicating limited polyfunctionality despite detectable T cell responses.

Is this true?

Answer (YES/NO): NO